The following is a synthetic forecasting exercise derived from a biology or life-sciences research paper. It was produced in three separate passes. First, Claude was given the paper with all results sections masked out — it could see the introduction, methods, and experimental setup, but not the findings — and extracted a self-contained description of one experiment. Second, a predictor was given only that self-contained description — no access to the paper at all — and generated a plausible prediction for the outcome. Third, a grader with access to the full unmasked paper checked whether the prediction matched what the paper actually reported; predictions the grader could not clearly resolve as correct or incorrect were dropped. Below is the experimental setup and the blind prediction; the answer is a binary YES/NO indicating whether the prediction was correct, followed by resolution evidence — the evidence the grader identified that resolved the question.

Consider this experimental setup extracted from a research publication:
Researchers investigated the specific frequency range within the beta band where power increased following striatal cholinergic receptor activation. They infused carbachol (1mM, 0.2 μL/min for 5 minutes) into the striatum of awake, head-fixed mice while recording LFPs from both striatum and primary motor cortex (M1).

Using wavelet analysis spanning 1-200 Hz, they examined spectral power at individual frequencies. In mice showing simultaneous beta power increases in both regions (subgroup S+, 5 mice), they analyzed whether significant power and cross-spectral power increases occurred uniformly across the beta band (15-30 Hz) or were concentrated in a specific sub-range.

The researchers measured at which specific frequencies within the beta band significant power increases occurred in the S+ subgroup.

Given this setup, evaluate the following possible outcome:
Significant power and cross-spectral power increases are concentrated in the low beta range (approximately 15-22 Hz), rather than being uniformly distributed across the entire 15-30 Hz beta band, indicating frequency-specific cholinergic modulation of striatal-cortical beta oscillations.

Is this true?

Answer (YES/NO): NO